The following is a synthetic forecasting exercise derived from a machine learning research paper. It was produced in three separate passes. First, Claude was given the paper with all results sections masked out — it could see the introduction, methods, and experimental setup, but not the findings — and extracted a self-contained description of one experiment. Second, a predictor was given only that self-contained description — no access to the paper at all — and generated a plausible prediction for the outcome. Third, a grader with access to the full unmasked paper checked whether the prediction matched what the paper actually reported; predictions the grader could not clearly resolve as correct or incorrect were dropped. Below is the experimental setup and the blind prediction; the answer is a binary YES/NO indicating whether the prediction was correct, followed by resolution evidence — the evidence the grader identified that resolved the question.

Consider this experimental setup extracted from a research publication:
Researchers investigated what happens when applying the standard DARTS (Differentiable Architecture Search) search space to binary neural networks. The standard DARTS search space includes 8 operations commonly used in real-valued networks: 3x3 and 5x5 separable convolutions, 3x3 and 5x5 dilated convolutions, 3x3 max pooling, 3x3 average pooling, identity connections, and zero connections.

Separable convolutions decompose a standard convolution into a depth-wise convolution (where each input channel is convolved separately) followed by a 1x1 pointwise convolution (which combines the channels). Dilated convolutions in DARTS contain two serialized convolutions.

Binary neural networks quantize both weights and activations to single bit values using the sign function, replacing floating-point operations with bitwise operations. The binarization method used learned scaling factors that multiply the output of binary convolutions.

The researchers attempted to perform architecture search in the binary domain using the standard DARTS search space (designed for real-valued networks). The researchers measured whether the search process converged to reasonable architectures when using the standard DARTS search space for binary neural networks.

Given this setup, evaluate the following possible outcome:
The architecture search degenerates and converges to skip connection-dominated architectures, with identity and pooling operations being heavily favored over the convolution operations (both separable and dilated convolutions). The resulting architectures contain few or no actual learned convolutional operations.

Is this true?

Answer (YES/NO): NO